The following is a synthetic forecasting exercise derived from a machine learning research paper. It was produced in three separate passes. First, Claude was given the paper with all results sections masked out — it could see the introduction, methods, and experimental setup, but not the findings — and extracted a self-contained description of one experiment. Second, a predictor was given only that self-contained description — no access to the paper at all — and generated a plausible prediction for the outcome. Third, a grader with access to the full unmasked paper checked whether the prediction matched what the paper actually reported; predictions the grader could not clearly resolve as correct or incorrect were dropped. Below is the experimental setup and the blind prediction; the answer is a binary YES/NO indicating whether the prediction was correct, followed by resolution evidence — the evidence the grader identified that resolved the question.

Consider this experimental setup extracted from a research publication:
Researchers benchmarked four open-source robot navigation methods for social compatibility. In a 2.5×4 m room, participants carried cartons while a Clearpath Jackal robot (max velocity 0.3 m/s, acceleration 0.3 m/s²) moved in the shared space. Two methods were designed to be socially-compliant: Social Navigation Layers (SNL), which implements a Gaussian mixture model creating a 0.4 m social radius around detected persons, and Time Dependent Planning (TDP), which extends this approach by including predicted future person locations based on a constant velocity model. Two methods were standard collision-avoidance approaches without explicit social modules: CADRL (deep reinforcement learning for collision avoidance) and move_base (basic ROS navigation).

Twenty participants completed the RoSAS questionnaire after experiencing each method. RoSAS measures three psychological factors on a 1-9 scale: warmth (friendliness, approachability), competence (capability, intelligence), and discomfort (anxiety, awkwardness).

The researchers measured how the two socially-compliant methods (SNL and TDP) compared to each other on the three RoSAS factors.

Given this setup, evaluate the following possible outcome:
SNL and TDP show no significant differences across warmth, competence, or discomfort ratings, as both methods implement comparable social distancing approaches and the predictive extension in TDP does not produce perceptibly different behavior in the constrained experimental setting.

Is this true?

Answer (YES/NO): NO